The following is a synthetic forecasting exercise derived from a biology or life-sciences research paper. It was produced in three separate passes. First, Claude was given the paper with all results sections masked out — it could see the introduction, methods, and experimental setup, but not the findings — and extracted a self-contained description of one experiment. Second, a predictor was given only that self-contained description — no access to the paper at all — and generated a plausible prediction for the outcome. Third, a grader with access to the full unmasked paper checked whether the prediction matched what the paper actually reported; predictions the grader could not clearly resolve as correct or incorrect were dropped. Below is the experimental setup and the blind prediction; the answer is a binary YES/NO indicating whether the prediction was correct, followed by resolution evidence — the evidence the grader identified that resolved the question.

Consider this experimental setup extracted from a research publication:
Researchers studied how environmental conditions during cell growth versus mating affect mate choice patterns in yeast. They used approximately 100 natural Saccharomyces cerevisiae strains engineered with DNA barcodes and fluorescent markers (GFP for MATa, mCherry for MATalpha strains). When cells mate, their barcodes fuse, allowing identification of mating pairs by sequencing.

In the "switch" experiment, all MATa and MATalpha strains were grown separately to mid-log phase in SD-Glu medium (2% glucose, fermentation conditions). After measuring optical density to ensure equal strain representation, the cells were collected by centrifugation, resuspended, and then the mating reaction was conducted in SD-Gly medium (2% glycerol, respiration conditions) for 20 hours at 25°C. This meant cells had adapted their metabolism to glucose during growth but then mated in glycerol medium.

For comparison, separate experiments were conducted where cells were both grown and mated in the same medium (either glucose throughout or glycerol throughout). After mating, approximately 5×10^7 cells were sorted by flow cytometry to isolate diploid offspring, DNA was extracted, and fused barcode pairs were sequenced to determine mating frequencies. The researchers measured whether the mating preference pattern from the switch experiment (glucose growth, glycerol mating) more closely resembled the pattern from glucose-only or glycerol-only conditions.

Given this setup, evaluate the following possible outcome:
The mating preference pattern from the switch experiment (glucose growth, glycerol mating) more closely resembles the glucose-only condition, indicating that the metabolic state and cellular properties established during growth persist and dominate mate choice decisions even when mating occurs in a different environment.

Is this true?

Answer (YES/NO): NO